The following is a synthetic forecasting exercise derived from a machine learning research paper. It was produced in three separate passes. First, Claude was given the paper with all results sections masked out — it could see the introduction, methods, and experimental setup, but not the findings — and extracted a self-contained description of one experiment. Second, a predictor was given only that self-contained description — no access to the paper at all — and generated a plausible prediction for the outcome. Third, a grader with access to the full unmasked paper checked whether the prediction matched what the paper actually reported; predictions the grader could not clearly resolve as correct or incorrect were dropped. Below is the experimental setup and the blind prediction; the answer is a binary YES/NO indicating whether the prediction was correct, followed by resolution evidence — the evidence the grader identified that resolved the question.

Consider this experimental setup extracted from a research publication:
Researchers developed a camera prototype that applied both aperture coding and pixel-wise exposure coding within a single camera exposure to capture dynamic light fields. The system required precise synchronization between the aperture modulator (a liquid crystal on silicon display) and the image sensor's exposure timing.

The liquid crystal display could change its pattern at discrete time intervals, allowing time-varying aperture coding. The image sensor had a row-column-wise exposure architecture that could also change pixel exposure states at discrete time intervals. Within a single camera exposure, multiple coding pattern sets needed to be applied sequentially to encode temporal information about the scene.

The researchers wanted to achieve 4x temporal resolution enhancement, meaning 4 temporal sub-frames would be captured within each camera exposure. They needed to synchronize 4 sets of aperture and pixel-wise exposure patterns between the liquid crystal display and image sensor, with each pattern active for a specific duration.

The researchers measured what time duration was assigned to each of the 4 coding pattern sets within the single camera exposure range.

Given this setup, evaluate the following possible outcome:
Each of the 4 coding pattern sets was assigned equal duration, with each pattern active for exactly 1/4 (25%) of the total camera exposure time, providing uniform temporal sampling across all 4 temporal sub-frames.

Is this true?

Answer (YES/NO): YES